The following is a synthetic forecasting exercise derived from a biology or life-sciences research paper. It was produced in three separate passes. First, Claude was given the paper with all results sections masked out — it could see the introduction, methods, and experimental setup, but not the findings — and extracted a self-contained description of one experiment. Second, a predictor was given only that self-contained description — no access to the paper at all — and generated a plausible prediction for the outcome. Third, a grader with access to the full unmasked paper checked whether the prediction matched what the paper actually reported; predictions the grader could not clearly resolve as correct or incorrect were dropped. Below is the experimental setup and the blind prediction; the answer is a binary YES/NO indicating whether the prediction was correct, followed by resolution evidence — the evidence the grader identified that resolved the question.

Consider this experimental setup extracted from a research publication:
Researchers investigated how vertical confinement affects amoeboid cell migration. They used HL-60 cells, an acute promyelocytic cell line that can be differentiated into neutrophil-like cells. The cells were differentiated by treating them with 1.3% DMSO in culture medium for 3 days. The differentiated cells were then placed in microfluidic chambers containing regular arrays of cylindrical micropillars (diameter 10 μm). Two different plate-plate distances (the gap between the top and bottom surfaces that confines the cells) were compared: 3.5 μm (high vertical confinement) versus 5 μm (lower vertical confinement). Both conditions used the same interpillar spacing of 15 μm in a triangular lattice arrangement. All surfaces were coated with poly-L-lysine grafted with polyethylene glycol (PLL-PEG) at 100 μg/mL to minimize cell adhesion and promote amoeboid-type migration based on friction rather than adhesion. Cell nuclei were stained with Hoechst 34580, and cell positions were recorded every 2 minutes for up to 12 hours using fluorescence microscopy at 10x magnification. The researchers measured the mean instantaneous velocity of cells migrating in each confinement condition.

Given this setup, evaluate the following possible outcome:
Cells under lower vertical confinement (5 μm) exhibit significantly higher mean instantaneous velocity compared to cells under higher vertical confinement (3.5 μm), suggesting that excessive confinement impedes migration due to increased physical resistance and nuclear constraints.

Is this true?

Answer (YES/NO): NO